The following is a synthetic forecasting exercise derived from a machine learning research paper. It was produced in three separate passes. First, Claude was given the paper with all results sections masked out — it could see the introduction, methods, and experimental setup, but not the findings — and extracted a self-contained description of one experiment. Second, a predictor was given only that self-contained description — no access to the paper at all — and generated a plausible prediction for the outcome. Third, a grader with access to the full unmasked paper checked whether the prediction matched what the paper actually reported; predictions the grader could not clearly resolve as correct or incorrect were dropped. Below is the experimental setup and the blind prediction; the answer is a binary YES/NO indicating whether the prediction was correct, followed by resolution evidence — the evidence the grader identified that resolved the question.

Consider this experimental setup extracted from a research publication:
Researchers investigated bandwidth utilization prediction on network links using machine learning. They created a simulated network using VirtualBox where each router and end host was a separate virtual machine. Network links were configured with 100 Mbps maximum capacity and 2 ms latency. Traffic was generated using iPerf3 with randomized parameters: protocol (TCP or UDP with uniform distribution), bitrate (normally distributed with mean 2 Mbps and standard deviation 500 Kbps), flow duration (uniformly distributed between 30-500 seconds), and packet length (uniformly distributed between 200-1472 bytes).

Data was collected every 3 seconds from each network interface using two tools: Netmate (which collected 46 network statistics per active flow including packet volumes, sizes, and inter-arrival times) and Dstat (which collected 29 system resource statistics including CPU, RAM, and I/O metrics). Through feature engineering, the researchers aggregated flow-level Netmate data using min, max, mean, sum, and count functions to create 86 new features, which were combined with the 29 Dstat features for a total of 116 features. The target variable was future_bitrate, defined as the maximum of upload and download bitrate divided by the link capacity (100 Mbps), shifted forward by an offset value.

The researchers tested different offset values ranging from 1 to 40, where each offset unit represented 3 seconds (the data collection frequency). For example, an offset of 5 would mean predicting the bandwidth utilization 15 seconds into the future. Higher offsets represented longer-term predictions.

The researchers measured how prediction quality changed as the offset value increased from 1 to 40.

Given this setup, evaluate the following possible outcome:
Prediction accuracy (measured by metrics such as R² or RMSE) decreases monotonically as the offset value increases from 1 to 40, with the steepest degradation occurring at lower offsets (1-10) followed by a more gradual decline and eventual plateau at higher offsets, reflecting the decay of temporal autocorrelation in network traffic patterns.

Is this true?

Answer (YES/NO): NO